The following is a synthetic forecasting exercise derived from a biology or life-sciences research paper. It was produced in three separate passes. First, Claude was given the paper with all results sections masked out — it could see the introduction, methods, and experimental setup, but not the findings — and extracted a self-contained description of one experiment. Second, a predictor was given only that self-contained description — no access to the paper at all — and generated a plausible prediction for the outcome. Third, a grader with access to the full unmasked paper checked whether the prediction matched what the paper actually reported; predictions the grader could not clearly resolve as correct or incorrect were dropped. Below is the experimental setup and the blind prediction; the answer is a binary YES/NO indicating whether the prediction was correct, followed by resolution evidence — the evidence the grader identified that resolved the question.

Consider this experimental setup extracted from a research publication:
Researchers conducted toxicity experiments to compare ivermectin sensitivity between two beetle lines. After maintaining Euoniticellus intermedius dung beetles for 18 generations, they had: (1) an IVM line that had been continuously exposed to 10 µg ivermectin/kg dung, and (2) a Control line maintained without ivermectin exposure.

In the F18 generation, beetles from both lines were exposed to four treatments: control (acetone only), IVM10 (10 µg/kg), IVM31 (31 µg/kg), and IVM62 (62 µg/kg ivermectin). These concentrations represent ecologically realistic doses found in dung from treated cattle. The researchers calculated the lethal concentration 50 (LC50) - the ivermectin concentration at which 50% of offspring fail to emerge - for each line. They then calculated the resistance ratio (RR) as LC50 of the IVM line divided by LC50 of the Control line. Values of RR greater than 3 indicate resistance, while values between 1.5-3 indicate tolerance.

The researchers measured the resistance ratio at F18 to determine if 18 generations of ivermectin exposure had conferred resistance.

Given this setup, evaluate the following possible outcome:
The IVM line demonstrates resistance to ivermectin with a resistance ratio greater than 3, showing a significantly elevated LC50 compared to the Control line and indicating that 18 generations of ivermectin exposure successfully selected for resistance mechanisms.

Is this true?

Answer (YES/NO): NO